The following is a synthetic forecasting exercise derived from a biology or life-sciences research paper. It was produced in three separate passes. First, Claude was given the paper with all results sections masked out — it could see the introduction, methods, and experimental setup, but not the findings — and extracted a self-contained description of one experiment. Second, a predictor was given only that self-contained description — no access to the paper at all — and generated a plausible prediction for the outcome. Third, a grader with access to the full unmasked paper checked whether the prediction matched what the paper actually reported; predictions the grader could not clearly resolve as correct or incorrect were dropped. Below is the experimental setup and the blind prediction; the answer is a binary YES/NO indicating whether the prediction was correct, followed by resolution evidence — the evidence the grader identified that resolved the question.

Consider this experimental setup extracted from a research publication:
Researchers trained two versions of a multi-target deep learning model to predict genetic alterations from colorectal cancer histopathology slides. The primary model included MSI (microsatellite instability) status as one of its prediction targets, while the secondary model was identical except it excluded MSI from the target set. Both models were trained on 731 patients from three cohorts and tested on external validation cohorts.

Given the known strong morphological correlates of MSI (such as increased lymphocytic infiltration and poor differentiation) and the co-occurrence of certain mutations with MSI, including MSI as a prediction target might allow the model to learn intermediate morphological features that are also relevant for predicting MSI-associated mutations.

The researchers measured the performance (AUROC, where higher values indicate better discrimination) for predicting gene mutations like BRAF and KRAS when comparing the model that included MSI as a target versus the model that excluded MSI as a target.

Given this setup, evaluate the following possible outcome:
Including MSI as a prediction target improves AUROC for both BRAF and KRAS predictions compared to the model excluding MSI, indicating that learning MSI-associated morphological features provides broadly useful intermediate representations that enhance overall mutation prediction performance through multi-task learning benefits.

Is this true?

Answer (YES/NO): NO